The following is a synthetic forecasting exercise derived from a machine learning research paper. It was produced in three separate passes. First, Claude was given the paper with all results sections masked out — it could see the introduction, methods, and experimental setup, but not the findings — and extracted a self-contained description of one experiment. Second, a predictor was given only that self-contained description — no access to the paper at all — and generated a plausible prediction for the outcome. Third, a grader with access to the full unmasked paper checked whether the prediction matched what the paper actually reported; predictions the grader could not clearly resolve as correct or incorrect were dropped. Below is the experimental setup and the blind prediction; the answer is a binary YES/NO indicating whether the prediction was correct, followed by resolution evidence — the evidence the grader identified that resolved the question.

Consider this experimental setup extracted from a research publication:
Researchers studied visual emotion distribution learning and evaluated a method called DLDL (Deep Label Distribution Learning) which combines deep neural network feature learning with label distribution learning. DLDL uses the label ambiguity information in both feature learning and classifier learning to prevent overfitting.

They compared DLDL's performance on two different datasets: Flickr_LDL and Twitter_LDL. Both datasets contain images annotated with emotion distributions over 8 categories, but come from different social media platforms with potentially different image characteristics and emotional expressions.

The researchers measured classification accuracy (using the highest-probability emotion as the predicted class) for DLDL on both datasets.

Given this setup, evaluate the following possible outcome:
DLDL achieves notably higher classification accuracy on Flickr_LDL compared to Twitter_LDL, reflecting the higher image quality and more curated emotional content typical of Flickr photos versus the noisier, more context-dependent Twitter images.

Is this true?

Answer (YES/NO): NO